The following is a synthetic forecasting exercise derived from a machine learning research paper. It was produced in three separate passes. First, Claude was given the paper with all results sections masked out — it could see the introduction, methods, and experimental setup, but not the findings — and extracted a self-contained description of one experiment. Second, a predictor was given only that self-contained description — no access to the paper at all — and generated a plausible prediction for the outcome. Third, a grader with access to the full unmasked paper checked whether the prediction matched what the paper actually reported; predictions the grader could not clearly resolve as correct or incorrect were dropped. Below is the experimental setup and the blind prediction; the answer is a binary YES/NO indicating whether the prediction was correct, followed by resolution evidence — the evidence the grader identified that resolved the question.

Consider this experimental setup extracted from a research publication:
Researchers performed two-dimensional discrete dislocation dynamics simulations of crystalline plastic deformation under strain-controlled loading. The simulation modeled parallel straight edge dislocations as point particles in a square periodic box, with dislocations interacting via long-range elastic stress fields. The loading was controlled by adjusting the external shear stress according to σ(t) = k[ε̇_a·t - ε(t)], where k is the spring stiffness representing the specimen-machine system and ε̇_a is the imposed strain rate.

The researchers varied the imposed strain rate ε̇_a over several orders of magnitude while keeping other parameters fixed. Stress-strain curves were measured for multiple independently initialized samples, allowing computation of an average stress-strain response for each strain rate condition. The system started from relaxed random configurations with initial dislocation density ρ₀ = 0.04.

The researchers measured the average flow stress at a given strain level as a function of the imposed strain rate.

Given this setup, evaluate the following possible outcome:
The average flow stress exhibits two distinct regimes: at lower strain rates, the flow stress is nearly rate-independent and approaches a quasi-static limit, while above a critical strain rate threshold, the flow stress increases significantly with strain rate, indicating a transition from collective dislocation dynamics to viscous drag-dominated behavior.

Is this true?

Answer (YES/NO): NO